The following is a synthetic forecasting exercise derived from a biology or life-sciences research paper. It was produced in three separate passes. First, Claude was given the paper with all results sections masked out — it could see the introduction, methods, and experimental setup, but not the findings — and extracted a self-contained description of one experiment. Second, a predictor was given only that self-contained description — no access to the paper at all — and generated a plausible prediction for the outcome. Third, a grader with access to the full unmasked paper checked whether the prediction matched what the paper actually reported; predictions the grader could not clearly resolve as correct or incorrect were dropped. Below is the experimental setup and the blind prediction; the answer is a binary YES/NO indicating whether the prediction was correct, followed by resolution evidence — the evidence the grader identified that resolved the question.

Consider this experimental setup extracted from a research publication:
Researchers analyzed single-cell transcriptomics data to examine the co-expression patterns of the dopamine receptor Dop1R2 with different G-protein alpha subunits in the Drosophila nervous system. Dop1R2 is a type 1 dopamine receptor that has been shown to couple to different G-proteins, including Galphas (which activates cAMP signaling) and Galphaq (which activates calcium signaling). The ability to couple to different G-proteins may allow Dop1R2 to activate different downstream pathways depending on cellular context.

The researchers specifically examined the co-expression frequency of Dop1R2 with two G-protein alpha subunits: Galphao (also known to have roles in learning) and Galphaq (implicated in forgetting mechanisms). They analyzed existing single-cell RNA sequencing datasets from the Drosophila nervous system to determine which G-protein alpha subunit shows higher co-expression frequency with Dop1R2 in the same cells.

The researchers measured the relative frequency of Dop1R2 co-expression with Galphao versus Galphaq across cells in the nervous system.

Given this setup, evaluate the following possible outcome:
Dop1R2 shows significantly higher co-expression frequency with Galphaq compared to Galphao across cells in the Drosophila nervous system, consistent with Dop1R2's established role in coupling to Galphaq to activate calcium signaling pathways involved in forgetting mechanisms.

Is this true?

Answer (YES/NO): NO